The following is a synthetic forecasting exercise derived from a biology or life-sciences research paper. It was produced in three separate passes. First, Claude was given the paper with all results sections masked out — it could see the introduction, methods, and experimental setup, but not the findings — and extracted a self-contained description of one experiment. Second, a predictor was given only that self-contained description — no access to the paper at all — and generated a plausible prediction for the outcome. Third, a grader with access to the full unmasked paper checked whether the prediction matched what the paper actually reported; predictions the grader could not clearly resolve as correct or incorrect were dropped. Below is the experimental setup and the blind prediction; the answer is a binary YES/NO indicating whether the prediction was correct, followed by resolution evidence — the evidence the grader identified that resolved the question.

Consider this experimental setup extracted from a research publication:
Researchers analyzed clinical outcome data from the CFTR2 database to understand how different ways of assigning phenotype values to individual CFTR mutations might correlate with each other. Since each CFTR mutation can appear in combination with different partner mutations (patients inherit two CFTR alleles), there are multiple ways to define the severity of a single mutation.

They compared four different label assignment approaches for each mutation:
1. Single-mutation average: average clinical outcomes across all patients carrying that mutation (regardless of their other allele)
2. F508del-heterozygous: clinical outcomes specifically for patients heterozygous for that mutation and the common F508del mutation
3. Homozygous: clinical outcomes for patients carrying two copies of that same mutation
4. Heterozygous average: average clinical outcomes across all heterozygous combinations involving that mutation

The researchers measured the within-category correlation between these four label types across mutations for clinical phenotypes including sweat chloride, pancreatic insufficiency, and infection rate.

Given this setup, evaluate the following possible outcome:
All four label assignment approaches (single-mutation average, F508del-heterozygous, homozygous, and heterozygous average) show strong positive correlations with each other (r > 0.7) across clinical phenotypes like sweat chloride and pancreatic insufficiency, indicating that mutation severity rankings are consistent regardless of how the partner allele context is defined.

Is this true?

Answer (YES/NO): NO